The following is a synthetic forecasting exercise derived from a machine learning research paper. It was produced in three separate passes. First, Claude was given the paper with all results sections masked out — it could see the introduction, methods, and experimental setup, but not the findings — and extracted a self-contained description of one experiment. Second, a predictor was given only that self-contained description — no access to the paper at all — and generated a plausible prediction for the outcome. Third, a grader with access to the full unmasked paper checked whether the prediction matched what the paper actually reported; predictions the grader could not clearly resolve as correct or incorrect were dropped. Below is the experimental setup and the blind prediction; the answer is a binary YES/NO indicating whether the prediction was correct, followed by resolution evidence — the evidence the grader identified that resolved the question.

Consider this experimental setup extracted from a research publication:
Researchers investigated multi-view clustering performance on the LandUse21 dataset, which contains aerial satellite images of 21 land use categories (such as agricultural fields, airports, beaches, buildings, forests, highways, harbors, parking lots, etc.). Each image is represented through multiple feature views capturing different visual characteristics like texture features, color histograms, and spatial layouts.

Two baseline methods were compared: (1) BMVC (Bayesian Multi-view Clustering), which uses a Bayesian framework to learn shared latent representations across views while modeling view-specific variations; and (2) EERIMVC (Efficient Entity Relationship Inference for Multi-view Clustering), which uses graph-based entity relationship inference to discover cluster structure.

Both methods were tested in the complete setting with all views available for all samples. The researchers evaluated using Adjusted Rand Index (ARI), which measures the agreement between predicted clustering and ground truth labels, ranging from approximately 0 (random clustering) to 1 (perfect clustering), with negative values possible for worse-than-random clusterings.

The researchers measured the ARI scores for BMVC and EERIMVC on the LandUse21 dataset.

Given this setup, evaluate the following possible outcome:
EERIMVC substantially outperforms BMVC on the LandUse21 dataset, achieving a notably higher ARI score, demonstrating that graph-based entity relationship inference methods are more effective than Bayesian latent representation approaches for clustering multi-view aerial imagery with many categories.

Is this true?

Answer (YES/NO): NO